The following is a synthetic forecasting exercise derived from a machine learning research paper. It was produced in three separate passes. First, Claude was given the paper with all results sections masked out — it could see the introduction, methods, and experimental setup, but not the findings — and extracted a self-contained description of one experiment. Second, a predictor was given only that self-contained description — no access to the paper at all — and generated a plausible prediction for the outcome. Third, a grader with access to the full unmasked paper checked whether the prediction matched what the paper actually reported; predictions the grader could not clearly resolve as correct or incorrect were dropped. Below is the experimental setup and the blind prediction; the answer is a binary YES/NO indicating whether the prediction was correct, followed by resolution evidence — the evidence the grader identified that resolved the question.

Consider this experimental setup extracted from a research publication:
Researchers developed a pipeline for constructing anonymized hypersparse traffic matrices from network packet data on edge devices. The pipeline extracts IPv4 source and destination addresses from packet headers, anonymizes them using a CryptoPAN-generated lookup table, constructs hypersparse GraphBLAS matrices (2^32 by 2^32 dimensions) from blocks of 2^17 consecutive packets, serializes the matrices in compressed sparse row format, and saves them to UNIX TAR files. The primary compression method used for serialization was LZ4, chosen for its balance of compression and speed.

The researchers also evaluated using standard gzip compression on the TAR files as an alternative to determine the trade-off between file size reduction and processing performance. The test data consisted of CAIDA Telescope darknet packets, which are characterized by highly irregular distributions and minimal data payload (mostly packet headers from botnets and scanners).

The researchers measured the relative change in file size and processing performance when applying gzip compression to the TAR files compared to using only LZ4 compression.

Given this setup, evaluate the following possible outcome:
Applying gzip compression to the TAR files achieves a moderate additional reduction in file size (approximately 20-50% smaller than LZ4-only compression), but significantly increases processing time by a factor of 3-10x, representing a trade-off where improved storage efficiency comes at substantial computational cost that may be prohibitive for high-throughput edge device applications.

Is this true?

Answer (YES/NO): YES